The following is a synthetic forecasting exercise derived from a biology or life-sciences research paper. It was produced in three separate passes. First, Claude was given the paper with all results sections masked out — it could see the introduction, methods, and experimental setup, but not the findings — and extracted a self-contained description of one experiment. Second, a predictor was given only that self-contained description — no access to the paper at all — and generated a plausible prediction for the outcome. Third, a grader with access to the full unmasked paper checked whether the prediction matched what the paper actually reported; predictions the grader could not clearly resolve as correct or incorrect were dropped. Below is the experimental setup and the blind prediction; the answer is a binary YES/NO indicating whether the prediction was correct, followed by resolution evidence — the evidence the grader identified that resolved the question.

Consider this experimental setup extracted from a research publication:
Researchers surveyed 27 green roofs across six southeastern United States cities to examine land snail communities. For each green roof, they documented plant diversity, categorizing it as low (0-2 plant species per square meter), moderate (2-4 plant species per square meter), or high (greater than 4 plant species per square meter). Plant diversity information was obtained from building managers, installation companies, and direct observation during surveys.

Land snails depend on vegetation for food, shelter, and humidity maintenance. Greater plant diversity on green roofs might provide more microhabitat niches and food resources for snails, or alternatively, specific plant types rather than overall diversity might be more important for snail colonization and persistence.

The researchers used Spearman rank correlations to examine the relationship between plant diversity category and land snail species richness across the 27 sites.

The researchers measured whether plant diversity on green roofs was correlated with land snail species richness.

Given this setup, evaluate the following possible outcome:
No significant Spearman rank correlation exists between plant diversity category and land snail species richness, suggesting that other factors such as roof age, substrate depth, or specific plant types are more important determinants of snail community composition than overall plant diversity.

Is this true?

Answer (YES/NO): NO